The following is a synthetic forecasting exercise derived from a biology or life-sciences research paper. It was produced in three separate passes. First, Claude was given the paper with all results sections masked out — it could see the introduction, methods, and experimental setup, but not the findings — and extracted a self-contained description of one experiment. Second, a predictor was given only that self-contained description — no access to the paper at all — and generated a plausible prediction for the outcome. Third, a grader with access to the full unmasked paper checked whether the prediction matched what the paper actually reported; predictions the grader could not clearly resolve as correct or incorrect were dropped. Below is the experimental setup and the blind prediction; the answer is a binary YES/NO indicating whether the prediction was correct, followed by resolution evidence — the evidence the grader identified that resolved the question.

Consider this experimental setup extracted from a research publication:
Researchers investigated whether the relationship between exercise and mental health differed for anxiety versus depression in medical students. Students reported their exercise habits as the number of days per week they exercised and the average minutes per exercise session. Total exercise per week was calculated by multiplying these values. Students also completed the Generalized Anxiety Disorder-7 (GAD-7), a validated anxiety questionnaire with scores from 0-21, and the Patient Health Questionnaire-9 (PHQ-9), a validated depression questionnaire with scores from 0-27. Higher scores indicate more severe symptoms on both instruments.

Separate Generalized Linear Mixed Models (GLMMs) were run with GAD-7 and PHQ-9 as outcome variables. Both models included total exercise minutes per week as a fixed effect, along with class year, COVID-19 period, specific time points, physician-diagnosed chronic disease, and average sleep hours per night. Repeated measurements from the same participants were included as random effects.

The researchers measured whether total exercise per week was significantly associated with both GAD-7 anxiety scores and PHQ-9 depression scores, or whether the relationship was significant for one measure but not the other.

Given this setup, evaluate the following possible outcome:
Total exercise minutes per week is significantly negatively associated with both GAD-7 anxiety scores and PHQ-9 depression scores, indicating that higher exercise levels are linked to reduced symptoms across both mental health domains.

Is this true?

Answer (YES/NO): NO